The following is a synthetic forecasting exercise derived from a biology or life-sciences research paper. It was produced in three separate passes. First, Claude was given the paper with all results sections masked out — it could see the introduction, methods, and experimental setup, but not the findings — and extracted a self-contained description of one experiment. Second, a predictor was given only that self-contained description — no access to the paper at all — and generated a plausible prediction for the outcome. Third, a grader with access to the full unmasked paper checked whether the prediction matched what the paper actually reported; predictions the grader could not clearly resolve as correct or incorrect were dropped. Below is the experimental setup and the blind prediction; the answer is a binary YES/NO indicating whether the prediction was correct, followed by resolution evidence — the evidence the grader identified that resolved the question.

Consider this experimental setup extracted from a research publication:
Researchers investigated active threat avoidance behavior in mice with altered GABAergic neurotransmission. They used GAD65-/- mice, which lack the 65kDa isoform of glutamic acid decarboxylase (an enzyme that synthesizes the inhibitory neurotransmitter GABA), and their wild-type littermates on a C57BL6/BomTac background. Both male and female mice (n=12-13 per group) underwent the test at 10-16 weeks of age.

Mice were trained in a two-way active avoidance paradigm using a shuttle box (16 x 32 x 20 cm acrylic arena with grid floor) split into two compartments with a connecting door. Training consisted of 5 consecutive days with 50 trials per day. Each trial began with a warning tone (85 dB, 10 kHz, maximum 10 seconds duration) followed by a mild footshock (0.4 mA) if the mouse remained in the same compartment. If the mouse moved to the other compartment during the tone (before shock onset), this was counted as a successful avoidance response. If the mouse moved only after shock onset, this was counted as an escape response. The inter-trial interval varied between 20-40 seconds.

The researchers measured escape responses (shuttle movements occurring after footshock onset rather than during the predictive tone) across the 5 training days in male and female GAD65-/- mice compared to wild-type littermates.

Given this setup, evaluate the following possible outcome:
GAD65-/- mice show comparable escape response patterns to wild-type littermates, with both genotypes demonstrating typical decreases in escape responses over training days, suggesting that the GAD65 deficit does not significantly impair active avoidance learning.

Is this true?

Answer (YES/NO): NO